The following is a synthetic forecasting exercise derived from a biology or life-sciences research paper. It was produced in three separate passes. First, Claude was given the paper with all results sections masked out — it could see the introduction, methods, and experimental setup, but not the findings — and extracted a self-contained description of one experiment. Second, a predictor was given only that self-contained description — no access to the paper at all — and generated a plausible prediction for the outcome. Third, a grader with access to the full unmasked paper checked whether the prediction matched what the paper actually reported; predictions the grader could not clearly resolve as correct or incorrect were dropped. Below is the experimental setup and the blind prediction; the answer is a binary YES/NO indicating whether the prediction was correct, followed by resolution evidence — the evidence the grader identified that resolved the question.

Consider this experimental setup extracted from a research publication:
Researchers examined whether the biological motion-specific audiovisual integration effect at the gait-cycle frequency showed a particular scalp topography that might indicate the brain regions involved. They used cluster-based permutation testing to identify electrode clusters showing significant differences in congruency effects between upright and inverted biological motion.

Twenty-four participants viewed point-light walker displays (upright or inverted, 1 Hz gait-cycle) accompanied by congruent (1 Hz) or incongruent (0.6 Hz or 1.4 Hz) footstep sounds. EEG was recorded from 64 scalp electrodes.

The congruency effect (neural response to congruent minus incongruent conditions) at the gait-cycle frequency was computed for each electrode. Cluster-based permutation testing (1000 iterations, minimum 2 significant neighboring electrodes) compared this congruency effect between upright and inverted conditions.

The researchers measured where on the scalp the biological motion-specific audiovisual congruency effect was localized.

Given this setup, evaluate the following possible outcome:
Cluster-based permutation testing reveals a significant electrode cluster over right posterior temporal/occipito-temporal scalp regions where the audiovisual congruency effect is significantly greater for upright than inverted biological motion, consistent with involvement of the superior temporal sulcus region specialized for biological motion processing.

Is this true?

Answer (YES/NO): NO